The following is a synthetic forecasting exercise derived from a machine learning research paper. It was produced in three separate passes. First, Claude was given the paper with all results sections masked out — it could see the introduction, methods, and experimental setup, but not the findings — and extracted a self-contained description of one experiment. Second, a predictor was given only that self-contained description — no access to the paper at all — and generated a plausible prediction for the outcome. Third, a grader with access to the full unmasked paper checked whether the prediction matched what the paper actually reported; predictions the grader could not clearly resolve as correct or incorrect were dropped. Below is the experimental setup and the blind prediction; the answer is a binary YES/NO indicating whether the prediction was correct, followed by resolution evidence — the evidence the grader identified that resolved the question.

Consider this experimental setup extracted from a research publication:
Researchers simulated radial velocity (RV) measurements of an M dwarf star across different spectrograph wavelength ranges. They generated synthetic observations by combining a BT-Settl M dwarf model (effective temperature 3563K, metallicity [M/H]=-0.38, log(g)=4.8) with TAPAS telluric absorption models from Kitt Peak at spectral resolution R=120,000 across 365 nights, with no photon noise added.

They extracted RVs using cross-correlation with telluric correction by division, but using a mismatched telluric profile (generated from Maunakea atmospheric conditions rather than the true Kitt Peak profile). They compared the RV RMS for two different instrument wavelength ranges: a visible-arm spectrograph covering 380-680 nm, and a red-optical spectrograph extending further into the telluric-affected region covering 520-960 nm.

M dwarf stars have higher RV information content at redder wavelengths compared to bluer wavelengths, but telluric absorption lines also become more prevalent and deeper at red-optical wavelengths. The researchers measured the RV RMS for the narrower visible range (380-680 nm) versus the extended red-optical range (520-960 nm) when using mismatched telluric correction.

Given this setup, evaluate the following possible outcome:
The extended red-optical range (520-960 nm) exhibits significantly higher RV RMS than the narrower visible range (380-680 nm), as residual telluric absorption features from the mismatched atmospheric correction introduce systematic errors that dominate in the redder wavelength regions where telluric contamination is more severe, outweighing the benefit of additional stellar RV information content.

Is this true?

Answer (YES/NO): YES